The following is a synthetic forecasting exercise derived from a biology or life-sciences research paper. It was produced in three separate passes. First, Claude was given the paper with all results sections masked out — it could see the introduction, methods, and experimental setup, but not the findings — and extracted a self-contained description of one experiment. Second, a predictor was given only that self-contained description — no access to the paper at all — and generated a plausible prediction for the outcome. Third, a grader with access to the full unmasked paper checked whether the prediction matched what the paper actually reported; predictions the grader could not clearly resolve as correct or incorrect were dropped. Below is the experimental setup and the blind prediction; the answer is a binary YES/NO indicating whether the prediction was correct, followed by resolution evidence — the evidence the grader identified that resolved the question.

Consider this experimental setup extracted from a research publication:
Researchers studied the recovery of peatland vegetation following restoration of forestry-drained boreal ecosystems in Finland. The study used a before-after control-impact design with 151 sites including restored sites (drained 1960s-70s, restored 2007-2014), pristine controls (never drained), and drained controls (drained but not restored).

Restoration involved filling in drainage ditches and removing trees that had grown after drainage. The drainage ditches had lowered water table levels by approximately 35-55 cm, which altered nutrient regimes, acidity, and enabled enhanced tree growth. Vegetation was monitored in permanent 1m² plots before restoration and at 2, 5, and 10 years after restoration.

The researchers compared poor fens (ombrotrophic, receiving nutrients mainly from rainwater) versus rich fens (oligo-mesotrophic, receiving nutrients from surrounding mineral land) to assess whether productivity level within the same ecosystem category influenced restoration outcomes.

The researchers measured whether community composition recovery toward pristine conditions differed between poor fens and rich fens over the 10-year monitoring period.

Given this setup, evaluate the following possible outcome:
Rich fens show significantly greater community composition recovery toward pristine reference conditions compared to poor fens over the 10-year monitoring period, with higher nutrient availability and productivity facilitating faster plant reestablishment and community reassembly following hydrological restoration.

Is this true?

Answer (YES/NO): YES